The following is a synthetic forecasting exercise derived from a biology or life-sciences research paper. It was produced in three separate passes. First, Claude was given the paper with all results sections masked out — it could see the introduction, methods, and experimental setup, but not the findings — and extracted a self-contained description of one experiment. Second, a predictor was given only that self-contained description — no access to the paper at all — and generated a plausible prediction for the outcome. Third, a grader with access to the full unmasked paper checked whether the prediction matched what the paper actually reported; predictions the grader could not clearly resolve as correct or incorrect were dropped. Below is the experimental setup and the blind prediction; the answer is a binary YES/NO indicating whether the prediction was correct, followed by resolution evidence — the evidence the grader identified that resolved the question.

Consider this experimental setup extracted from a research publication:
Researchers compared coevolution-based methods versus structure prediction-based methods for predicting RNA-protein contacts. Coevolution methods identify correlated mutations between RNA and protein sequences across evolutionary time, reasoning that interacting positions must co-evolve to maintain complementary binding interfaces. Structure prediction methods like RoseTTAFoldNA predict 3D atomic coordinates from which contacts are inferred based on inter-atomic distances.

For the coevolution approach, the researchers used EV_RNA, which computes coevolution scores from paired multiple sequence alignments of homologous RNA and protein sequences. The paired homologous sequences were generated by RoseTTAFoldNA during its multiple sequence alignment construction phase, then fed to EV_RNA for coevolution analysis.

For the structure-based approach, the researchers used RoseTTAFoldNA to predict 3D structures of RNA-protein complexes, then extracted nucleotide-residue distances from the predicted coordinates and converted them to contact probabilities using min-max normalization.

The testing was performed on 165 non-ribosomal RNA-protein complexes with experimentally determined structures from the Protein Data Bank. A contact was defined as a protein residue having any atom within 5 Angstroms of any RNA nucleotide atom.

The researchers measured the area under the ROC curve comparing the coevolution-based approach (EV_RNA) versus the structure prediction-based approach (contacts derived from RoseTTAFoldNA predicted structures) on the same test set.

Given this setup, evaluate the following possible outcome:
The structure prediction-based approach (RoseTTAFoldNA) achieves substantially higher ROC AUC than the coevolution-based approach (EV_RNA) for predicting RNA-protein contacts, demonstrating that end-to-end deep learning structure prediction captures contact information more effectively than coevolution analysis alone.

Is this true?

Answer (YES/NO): NO